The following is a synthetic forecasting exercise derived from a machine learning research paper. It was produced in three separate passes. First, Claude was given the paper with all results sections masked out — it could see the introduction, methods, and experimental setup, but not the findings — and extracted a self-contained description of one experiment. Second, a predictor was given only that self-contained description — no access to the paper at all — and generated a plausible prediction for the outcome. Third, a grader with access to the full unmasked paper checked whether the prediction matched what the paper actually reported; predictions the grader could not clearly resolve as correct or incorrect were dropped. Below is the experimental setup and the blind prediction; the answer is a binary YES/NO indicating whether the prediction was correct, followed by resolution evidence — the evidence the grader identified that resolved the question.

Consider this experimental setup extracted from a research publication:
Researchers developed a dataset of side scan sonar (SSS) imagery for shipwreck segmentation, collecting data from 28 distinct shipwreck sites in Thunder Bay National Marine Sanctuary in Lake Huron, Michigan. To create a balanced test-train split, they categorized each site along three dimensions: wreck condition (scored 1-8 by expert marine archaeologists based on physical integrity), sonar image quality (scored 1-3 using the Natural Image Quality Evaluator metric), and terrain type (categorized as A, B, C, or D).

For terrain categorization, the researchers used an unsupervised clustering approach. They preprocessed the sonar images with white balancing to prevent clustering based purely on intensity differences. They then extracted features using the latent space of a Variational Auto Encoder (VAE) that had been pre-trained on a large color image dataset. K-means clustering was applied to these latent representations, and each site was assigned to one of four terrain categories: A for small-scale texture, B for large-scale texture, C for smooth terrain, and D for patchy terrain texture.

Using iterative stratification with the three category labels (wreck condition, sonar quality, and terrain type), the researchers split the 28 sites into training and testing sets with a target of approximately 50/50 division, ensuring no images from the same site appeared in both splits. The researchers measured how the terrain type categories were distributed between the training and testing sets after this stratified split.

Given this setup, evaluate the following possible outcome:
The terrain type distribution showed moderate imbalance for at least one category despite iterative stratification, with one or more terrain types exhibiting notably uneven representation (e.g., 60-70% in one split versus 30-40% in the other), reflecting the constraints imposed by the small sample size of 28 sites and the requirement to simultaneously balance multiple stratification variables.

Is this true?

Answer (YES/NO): YES